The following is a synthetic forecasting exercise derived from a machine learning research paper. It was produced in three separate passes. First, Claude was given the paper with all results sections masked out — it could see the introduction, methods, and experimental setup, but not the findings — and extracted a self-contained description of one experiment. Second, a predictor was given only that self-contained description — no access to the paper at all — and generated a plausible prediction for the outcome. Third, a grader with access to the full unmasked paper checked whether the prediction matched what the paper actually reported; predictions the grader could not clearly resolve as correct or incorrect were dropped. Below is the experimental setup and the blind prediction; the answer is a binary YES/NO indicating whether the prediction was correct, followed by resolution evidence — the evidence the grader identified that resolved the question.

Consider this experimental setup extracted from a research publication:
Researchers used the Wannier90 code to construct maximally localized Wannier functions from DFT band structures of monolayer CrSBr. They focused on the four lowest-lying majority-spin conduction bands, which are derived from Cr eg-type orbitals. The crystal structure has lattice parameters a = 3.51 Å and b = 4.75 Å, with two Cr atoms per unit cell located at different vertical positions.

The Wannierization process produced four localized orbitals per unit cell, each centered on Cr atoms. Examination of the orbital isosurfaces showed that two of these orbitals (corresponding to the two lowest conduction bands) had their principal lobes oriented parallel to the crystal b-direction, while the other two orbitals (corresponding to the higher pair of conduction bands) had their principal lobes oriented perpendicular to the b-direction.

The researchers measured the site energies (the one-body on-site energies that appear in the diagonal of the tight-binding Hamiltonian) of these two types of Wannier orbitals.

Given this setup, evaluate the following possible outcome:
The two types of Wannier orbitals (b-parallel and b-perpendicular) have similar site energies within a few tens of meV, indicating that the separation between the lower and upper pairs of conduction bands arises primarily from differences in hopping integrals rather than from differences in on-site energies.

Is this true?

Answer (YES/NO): NO